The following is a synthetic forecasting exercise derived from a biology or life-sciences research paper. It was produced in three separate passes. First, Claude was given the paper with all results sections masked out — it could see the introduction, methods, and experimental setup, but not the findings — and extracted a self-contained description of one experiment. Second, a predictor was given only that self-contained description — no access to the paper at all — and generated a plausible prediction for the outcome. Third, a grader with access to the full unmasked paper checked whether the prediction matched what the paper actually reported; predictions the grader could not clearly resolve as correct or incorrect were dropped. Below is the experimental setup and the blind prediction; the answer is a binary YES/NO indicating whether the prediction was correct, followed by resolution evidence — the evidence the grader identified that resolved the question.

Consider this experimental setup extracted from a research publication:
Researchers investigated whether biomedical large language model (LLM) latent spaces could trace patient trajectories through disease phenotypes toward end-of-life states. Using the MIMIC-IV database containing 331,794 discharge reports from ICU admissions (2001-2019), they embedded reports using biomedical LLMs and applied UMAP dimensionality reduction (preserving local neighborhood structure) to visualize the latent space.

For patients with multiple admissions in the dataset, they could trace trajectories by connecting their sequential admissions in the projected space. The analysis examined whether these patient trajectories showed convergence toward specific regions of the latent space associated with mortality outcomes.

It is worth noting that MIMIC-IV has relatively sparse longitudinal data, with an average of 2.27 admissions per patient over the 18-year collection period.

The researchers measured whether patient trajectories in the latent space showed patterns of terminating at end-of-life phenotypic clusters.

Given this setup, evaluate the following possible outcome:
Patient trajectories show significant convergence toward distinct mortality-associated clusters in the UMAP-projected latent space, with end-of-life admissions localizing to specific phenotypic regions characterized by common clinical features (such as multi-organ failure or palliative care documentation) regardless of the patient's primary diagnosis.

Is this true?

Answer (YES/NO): NO